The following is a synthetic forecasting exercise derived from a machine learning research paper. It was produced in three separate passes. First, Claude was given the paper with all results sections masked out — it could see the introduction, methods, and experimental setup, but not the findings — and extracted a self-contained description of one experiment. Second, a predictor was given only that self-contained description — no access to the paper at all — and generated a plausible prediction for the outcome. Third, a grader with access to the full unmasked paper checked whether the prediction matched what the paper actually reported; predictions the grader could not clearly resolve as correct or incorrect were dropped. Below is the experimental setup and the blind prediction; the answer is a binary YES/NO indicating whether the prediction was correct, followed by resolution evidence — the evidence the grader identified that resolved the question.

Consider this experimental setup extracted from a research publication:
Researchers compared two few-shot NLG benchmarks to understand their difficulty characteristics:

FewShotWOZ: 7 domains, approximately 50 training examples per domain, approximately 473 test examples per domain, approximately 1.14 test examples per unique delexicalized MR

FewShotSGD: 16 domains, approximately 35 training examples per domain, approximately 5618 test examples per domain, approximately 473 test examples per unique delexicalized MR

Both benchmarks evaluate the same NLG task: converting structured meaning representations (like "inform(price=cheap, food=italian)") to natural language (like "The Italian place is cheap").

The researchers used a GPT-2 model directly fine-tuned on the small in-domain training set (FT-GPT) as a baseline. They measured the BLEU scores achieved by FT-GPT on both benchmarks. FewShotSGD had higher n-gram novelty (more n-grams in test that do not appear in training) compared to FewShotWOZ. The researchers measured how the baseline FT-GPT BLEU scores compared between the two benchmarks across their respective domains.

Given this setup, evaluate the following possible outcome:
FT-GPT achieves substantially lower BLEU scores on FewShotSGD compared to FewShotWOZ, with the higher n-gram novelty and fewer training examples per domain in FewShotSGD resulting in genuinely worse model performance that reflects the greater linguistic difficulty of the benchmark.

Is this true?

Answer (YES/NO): YES